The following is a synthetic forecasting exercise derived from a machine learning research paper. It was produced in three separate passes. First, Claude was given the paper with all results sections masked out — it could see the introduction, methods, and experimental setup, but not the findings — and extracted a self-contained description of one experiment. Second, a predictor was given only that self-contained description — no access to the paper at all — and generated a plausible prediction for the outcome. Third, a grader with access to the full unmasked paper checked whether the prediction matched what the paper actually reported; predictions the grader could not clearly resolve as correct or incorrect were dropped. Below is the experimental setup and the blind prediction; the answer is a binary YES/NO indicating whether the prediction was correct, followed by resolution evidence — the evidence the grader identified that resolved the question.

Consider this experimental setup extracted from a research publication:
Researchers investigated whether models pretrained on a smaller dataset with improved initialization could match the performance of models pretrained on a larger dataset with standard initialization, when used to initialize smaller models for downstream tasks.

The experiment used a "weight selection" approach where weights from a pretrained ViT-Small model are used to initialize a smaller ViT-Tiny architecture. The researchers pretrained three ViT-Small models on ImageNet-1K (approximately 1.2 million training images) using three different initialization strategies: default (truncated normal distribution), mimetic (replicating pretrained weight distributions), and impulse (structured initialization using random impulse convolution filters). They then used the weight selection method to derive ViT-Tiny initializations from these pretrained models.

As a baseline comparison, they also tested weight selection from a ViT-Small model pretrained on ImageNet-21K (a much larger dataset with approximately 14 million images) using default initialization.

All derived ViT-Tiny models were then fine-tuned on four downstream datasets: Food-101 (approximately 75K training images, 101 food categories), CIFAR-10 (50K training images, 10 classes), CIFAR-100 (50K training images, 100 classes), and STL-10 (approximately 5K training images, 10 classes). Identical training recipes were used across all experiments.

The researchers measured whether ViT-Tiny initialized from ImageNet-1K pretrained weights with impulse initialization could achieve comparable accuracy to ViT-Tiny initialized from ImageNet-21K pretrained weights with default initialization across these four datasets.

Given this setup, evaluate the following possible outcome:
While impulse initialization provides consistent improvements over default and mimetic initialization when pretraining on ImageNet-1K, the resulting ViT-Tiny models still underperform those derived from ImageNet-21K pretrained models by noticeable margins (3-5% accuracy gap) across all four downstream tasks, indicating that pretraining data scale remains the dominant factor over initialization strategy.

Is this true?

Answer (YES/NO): NO